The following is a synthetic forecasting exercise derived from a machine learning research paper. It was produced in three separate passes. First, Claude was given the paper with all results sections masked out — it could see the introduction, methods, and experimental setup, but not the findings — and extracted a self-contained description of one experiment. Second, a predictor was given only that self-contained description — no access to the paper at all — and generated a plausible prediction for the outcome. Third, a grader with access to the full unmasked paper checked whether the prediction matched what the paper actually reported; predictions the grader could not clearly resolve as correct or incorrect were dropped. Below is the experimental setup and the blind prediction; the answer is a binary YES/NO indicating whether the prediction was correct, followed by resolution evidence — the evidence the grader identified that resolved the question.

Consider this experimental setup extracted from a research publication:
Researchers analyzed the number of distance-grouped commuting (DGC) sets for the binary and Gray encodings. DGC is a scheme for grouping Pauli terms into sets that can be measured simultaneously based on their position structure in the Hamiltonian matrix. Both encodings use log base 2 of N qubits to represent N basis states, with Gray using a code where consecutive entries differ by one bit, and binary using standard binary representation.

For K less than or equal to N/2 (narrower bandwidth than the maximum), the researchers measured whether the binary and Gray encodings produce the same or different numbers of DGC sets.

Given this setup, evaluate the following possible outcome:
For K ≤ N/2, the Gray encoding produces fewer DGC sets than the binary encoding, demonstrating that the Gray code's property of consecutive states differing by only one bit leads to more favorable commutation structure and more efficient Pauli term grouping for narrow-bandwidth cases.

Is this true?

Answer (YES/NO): NO